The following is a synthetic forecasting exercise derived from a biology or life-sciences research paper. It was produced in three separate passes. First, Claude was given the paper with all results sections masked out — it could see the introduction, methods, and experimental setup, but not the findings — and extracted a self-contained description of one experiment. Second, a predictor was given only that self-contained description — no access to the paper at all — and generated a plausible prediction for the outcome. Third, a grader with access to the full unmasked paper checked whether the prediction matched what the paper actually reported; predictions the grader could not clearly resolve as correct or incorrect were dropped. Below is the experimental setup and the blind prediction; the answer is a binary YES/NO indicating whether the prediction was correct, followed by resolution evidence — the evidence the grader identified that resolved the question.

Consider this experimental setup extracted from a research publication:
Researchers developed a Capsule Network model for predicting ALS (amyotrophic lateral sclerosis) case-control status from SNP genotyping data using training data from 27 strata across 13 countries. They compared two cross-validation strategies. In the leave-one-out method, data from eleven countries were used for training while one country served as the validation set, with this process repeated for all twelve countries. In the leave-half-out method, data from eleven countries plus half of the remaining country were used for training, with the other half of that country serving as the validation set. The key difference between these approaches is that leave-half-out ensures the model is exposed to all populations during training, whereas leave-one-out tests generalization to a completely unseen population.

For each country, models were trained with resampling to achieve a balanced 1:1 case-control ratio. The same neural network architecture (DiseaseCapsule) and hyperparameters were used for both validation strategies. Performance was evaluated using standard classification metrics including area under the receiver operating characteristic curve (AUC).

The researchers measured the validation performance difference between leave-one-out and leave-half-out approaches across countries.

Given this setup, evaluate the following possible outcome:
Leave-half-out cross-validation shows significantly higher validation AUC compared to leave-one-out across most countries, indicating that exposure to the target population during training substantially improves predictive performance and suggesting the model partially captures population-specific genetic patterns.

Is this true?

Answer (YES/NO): NO